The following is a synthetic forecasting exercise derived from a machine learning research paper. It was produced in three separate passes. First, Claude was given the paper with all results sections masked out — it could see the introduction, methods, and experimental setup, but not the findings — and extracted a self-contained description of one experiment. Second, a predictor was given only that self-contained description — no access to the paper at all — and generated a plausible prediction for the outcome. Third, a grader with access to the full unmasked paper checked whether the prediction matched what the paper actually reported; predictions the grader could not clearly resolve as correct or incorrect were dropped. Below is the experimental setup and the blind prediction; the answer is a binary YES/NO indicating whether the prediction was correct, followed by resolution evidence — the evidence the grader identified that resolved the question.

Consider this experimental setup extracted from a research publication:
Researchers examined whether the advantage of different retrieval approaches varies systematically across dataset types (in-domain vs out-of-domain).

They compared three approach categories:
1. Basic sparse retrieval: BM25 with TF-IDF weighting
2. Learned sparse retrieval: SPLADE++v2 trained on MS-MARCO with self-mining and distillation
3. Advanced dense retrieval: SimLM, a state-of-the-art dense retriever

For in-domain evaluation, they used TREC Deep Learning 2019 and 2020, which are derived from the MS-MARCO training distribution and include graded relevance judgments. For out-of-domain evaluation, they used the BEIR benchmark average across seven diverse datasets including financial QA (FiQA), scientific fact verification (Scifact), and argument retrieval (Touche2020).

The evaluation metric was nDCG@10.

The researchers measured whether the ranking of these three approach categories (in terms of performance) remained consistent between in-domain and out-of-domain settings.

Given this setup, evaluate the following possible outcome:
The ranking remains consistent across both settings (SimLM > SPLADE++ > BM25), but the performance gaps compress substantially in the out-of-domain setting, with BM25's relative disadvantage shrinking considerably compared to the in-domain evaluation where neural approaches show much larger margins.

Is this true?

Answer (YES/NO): NO